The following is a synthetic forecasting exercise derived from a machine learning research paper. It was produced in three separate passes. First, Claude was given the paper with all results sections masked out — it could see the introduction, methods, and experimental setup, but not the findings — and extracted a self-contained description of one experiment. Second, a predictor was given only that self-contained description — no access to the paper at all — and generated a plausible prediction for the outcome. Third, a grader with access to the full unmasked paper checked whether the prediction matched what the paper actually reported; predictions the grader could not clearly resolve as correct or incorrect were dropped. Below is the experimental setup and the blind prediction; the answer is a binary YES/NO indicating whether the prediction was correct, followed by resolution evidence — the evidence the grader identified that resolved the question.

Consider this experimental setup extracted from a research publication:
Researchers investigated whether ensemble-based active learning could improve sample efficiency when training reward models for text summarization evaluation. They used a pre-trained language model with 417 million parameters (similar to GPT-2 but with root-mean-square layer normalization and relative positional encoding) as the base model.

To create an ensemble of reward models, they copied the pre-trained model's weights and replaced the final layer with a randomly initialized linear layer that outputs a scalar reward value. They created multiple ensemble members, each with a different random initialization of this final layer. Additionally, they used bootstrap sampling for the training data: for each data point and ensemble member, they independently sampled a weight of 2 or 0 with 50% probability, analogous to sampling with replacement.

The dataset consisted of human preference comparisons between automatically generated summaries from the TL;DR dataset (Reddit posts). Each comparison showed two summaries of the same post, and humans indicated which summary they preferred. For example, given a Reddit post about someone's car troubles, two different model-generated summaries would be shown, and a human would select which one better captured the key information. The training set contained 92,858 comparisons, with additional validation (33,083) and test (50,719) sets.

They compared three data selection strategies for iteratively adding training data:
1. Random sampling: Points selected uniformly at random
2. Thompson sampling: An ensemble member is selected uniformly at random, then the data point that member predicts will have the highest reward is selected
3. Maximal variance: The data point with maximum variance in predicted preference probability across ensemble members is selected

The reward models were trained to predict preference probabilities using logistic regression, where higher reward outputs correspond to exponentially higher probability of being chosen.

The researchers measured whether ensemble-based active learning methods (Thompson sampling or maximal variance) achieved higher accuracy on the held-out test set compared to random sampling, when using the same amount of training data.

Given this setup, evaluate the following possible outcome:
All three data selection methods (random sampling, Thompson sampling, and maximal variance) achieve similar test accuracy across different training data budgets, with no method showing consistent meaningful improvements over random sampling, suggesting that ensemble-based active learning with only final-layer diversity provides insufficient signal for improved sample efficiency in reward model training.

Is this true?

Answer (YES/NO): YES